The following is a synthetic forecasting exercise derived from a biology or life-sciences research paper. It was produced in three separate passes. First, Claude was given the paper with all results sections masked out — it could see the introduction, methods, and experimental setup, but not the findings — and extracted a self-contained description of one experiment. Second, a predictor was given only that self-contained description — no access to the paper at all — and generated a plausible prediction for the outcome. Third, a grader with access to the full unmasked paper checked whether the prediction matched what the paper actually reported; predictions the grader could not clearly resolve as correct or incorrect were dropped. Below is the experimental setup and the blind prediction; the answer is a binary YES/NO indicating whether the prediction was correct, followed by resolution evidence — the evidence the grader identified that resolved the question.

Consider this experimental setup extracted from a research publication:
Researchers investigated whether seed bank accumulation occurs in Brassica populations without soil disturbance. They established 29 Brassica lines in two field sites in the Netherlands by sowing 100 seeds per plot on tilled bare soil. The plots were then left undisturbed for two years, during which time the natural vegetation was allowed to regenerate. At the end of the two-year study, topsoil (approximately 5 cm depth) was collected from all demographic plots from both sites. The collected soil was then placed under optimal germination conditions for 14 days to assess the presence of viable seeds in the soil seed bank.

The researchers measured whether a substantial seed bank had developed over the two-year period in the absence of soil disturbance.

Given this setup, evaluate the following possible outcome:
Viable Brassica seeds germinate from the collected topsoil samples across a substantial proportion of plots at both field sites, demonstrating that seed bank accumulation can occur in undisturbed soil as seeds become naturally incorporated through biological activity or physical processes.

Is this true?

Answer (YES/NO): NO